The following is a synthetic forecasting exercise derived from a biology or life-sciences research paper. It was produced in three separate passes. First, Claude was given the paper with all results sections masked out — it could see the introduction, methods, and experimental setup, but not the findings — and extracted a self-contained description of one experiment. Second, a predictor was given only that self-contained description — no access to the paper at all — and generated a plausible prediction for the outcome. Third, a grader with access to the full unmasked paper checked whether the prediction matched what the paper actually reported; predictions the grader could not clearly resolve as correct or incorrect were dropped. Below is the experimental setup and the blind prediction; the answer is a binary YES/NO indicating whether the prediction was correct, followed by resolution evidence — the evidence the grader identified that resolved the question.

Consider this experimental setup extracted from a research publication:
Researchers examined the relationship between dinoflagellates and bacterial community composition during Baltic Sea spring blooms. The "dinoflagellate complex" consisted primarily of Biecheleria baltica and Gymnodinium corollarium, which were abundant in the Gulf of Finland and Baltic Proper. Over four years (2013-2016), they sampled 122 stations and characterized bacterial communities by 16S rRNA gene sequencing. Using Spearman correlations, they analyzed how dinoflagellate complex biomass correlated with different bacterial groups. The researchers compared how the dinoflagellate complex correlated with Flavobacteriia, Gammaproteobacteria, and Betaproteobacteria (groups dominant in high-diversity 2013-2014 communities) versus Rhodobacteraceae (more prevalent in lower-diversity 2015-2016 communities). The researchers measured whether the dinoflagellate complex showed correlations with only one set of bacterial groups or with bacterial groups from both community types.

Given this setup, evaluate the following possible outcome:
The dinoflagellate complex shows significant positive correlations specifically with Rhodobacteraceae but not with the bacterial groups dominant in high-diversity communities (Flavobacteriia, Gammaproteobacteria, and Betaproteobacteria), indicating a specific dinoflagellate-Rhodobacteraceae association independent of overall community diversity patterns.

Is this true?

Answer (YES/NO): NO